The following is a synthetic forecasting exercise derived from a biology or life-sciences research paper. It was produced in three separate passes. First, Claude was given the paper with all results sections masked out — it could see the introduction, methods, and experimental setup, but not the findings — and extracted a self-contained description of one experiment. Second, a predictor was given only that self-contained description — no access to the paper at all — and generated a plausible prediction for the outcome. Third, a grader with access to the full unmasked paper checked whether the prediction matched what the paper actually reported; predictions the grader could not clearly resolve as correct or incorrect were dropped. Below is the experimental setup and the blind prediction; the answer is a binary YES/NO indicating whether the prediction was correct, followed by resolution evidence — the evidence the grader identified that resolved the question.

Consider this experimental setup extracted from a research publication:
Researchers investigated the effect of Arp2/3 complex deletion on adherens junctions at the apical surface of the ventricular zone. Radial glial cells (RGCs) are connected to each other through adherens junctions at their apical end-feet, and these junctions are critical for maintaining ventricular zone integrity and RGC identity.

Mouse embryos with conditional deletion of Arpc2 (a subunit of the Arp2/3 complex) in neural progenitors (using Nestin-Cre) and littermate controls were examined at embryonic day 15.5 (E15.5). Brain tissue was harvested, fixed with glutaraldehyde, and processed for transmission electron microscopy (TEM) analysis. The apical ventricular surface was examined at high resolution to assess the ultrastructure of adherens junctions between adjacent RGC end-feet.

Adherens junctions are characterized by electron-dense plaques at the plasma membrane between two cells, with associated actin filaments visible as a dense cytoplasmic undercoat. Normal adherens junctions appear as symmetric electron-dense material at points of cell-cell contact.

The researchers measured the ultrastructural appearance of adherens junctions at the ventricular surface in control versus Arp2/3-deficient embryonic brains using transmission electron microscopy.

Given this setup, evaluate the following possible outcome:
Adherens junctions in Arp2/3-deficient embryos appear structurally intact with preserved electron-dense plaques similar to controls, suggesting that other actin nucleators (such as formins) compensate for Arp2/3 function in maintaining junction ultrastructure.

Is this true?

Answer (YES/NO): NO